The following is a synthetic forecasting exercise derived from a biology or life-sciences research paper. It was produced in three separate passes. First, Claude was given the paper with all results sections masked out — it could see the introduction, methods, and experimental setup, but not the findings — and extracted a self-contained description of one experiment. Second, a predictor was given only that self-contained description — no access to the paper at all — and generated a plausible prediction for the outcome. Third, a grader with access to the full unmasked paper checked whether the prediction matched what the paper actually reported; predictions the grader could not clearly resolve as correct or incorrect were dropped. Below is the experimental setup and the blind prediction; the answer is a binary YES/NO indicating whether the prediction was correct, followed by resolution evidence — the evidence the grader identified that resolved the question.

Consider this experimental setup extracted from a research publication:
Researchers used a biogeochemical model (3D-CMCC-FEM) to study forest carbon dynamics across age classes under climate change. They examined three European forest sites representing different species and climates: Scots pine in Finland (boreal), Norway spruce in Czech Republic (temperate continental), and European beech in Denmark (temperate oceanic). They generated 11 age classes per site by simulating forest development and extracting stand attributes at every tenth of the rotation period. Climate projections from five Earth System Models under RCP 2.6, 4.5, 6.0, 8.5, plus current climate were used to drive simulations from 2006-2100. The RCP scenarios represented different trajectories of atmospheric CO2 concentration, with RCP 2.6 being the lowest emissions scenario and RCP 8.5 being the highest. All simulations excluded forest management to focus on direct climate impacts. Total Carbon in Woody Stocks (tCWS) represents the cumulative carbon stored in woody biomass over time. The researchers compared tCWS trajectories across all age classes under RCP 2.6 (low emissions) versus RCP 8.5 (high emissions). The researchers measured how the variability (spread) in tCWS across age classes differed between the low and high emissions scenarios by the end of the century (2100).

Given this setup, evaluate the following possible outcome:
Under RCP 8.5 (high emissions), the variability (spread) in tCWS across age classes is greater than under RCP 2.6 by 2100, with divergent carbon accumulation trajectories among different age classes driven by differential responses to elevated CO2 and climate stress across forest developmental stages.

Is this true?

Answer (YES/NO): NO